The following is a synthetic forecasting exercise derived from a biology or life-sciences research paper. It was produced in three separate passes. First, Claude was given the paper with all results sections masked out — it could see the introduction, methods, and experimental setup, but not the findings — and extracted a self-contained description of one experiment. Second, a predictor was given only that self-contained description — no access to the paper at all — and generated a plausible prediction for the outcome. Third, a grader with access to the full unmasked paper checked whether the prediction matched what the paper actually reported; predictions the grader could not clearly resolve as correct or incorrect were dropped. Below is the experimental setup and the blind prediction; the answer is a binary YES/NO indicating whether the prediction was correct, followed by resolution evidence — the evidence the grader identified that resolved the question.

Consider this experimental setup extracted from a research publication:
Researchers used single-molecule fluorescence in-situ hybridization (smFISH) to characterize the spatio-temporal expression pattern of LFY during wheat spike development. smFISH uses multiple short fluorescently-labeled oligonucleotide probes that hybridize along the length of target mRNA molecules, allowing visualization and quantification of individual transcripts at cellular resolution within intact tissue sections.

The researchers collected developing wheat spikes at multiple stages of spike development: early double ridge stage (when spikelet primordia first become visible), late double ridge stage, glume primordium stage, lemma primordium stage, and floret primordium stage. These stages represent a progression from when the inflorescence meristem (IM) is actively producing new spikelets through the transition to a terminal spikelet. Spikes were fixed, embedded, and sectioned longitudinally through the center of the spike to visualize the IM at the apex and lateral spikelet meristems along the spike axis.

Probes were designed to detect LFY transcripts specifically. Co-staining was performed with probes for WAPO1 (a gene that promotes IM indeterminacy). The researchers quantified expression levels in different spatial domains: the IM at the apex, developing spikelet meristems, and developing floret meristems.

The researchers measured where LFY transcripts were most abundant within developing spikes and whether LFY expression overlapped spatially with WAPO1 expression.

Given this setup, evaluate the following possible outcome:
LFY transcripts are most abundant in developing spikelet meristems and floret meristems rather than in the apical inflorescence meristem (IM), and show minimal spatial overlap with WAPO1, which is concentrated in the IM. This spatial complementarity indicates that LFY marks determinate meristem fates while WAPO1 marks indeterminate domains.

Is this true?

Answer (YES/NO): NO